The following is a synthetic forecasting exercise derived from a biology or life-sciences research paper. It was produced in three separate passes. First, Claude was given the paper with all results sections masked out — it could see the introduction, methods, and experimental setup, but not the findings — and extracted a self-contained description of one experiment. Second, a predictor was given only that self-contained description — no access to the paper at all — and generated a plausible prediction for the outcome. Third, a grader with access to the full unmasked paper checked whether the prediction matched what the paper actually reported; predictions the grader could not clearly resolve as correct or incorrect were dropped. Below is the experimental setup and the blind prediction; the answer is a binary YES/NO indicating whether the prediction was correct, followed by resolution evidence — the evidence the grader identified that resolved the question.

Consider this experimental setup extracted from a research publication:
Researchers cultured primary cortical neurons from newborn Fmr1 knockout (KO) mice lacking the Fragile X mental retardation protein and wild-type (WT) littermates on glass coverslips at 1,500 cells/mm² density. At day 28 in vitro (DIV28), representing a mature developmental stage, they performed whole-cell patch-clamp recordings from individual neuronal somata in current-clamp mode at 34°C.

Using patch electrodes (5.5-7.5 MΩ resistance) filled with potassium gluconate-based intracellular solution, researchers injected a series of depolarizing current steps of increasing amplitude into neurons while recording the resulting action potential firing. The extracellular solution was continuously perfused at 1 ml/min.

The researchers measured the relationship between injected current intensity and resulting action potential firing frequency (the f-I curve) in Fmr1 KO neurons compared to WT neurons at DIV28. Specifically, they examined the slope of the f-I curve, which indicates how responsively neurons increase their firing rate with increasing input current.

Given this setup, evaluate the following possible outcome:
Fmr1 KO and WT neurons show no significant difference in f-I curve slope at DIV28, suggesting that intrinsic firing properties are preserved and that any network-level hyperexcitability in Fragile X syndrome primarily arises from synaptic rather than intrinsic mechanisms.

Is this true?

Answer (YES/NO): NO